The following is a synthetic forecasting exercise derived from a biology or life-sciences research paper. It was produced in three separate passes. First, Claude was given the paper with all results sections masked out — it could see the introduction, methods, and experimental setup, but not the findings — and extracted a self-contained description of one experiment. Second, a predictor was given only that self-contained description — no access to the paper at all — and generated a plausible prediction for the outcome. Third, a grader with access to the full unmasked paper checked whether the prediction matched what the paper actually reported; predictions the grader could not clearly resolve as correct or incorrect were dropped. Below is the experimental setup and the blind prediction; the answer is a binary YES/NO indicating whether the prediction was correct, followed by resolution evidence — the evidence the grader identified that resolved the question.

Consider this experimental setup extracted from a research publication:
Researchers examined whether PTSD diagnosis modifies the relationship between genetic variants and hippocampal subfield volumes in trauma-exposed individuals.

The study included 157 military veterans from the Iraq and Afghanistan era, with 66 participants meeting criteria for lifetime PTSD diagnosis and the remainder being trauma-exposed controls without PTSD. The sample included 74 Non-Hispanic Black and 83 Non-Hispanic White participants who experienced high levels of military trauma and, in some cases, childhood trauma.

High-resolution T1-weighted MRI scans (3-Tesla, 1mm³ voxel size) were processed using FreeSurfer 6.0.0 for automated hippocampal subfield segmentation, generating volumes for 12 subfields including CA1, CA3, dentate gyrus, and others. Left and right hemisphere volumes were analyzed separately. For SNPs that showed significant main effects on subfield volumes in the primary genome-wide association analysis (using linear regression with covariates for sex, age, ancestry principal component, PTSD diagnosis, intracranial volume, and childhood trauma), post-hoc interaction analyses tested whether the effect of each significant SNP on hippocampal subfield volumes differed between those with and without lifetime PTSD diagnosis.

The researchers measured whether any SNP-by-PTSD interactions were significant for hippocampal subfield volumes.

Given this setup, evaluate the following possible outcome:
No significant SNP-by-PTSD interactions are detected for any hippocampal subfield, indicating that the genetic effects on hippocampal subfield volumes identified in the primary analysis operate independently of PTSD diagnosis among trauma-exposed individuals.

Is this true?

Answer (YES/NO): YES